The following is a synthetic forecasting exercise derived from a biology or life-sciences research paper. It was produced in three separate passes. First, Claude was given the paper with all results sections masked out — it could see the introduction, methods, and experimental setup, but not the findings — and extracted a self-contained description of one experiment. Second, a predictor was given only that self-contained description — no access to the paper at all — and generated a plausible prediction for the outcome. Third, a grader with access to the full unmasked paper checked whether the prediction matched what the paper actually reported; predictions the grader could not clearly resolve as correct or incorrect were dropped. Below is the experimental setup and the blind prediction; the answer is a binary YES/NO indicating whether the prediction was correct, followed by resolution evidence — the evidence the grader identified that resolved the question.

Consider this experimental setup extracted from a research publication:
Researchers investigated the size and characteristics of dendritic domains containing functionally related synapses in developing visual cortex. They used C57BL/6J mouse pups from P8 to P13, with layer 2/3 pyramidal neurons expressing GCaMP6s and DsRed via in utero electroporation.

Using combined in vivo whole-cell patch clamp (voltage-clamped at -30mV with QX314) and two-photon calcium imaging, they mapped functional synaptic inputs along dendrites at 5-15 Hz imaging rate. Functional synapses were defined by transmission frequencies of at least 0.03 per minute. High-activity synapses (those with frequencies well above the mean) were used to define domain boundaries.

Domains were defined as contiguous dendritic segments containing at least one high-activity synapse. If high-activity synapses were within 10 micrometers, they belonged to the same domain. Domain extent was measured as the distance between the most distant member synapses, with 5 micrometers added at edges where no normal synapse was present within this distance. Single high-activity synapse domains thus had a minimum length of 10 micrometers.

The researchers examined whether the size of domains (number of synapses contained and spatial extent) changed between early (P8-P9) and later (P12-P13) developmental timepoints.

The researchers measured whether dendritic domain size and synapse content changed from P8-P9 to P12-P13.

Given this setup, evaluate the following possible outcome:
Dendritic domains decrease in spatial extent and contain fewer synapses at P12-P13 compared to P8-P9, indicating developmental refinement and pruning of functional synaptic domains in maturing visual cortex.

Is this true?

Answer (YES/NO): NO